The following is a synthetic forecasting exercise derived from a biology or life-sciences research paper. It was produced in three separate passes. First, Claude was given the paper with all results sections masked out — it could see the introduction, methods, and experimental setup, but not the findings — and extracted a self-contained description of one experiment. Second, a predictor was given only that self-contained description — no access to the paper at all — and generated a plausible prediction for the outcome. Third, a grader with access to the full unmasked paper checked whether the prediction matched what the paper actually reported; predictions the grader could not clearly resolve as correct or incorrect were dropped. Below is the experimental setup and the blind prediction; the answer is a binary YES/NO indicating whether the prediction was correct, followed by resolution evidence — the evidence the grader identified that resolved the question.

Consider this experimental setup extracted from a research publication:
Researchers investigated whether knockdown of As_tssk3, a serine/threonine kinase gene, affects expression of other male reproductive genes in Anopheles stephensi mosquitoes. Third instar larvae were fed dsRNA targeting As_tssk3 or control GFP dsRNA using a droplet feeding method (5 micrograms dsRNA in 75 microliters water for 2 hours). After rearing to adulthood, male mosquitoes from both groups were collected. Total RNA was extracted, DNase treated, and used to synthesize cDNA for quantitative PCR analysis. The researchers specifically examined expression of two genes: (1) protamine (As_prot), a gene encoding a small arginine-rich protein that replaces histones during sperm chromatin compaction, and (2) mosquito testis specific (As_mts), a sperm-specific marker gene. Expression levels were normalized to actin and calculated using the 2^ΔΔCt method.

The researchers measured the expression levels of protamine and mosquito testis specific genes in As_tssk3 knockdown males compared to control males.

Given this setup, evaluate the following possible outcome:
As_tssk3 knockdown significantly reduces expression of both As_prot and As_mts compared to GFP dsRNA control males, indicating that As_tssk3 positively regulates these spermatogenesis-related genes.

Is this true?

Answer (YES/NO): YES